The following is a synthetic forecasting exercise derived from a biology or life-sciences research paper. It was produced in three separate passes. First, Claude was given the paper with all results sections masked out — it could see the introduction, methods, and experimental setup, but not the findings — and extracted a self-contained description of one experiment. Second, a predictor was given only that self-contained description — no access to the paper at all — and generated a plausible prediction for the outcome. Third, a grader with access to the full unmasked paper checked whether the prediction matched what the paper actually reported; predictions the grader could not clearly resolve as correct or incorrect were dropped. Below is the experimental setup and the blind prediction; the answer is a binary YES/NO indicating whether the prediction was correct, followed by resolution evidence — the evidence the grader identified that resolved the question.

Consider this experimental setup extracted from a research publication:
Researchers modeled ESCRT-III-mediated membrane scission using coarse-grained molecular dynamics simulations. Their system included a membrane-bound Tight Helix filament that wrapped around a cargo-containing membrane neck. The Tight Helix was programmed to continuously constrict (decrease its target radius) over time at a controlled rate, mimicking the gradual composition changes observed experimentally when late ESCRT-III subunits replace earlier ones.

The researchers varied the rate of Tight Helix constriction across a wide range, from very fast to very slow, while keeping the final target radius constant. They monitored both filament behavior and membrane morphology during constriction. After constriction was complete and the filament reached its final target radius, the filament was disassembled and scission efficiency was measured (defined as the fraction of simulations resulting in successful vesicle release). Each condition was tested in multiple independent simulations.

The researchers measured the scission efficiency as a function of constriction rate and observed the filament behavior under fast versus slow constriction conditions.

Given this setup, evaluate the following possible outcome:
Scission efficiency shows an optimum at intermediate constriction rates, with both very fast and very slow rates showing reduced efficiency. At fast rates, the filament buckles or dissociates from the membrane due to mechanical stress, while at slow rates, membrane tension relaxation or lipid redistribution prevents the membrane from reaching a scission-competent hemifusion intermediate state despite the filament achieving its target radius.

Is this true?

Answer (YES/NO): NO